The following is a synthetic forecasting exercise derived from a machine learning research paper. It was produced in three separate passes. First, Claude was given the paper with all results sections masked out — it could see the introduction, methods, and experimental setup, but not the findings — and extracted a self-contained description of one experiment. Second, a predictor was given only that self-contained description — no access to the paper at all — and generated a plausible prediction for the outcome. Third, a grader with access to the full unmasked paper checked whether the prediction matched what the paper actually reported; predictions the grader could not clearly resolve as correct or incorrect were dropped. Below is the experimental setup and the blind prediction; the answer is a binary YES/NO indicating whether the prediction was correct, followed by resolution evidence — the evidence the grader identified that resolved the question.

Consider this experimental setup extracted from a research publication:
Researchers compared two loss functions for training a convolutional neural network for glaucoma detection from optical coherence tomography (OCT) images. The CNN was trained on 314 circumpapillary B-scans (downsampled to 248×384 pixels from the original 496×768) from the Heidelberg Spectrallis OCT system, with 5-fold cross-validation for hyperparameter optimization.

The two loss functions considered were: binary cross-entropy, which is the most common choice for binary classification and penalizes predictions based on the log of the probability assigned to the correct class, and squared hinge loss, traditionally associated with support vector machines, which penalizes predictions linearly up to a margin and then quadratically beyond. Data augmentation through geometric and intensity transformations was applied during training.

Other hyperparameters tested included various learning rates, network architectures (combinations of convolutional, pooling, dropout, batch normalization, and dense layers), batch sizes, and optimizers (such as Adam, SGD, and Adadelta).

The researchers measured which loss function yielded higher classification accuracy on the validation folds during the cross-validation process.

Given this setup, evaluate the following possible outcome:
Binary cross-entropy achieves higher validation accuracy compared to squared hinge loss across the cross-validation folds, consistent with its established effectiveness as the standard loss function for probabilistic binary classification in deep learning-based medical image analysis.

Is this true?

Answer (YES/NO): NO